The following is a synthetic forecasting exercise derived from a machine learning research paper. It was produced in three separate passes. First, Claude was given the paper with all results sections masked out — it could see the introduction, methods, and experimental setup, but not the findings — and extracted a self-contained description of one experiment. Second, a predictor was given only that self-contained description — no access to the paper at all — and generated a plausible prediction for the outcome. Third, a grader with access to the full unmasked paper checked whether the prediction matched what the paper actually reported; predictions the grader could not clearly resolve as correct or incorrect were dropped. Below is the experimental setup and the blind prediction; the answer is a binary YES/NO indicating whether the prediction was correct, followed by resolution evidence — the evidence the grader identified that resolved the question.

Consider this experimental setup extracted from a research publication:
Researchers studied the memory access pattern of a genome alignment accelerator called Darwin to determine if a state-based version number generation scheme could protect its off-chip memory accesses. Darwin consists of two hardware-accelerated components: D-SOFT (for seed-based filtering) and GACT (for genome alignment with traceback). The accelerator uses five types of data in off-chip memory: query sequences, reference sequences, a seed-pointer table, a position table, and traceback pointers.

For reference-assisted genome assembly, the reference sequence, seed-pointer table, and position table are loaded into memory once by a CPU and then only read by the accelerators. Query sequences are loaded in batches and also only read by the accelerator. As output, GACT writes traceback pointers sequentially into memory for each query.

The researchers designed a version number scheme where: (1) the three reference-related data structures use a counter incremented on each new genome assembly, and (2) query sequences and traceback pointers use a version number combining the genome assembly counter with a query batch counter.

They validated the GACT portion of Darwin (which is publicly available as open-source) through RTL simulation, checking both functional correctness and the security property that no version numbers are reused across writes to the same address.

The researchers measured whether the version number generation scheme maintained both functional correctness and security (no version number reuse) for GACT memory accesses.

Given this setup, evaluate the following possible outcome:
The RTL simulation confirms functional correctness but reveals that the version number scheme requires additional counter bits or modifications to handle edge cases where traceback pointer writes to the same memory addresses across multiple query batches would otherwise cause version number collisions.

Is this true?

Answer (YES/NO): NO